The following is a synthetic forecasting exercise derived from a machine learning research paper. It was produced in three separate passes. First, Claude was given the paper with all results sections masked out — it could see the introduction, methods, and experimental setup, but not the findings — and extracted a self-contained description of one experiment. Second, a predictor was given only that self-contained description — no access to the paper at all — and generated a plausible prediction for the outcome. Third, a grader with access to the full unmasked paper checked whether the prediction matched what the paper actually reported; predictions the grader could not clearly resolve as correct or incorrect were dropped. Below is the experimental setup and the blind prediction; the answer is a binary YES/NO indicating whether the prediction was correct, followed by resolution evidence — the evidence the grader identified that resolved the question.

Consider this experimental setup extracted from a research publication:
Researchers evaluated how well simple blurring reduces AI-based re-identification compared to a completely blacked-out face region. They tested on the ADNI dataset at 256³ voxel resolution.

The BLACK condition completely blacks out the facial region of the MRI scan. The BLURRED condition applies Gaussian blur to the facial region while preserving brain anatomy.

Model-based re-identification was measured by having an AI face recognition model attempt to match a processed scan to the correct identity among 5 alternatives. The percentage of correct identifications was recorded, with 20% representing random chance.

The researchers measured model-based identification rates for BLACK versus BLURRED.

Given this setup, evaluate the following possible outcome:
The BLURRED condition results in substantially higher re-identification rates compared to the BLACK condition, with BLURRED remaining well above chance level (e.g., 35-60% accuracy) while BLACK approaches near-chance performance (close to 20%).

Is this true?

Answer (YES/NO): NO